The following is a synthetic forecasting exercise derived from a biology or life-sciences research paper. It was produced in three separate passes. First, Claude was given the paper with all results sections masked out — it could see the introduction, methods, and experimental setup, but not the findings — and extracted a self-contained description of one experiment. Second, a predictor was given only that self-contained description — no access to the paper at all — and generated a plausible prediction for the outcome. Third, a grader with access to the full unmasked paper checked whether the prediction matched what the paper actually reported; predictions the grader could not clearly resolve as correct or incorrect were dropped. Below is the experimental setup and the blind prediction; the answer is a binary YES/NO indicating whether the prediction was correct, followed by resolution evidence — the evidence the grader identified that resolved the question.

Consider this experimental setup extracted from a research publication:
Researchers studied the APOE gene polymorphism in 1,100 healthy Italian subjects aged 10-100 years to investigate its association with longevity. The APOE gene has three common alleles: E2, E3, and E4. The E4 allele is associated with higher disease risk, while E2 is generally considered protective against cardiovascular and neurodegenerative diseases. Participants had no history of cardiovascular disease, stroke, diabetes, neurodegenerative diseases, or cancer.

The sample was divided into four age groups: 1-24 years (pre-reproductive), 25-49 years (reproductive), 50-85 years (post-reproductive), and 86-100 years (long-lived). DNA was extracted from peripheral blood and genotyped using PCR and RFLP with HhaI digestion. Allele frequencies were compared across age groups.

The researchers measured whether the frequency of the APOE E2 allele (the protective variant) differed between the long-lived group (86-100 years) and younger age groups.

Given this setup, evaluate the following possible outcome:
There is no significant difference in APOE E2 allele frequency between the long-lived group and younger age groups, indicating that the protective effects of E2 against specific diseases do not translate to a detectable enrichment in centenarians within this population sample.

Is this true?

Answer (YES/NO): NO